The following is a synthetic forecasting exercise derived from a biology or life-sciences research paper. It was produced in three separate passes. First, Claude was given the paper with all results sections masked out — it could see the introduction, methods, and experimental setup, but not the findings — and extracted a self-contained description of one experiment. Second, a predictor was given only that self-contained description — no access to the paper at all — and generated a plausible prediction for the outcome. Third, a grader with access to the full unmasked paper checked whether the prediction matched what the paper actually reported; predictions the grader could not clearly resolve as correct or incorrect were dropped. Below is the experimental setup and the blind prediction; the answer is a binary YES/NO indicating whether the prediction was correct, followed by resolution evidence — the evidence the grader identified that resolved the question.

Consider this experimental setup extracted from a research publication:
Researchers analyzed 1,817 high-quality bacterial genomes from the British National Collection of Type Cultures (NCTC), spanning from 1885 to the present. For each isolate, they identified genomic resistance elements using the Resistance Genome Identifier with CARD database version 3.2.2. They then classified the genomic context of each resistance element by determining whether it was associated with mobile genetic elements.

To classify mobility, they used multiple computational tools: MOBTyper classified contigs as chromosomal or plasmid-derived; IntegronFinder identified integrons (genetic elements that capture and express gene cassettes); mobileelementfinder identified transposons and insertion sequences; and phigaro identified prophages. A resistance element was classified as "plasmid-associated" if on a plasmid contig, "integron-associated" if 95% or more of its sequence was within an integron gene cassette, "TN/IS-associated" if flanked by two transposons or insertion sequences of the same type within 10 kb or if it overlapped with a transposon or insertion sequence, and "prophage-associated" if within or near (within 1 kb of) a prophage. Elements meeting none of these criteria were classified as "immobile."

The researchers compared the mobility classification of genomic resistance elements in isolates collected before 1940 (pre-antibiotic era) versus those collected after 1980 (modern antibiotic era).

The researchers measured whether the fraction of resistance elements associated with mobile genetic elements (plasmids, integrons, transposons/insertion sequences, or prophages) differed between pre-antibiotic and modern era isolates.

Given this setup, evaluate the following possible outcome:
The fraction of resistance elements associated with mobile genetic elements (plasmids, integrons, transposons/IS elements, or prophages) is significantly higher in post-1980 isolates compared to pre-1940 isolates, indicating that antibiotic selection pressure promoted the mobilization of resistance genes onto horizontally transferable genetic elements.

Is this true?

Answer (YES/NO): YES